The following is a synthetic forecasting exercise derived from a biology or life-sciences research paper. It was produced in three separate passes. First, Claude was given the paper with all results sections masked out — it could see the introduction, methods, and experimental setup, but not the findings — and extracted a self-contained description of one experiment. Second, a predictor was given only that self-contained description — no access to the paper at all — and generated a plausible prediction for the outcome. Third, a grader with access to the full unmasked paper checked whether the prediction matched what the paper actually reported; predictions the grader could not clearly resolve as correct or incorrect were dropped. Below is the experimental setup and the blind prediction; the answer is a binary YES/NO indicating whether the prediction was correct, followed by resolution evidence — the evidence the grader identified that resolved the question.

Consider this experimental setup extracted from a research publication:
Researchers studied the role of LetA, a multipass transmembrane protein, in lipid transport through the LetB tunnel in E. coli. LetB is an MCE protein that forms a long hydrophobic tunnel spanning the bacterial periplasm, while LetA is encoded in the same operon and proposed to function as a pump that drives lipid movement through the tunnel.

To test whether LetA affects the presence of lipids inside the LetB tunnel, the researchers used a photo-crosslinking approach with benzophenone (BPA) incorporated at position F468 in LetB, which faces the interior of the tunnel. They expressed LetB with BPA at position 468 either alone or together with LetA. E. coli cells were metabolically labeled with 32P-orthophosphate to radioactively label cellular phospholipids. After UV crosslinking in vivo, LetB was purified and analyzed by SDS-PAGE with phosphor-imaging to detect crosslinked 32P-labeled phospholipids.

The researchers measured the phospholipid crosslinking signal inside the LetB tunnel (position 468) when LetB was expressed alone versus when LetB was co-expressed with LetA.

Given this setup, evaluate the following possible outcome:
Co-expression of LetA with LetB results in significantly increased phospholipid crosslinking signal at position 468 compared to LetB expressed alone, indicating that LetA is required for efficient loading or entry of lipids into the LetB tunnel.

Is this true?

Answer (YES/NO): YES